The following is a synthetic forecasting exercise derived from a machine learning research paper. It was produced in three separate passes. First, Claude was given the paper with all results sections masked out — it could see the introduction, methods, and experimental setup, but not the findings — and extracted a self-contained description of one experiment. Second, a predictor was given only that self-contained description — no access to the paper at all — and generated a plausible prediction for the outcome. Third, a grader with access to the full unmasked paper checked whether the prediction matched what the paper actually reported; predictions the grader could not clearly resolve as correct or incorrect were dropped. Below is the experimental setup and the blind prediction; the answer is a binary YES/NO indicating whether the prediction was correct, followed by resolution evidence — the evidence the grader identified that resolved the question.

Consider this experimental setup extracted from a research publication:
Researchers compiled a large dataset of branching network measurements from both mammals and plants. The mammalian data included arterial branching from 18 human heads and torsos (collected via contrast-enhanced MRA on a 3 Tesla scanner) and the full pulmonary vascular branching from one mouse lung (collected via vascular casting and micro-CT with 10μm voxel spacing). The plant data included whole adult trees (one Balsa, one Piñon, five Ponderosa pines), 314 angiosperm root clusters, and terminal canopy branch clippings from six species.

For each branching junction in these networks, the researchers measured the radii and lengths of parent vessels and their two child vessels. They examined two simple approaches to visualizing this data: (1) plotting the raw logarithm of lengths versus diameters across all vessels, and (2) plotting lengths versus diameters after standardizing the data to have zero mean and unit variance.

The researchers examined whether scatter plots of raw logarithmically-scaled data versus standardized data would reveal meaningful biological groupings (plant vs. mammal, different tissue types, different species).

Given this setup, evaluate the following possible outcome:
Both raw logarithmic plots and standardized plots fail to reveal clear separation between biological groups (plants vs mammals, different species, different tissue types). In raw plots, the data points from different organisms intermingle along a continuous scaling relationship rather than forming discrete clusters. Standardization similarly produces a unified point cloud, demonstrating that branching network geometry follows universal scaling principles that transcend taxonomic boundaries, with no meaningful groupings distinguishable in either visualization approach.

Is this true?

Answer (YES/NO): NO